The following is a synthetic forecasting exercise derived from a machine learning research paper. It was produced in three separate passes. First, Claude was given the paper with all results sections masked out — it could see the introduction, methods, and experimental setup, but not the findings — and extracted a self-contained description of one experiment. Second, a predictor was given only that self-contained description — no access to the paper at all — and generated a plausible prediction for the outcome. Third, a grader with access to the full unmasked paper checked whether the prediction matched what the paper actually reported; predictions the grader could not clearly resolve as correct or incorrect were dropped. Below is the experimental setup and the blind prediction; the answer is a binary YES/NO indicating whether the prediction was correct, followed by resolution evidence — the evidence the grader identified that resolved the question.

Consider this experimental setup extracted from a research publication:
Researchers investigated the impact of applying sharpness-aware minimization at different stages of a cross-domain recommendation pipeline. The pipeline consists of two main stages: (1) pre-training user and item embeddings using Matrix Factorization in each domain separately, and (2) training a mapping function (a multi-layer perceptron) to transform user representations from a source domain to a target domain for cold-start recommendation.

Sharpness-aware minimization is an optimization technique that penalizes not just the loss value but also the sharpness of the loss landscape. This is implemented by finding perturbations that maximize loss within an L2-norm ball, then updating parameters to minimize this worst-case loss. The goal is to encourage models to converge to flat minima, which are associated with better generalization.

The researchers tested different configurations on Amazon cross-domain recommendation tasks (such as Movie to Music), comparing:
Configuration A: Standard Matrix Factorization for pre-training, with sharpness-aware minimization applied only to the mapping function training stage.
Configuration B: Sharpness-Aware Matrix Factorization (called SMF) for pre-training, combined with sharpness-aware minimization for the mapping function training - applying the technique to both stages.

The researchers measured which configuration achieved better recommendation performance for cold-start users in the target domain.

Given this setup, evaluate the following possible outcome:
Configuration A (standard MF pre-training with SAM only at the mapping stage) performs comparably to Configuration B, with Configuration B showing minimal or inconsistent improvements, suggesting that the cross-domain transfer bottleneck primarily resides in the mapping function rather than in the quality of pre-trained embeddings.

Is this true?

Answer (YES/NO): NO